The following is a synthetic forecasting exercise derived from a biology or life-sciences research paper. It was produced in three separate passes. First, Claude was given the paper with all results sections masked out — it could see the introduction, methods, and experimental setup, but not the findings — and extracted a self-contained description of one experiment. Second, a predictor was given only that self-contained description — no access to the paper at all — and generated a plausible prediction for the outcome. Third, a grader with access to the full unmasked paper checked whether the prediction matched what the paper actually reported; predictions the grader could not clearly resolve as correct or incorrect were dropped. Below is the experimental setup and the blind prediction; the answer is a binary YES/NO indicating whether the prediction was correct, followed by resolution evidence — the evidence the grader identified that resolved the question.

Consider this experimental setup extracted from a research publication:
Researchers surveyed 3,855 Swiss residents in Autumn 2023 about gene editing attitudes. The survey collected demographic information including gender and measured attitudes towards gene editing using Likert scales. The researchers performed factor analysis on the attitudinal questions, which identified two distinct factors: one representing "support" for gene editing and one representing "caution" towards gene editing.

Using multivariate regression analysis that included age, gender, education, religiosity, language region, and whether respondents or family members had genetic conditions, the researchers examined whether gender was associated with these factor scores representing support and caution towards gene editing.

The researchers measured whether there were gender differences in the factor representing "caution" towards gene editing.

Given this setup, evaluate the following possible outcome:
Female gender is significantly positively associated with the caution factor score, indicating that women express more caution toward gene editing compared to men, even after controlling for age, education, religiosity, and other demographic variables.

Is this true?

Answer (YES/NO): YES